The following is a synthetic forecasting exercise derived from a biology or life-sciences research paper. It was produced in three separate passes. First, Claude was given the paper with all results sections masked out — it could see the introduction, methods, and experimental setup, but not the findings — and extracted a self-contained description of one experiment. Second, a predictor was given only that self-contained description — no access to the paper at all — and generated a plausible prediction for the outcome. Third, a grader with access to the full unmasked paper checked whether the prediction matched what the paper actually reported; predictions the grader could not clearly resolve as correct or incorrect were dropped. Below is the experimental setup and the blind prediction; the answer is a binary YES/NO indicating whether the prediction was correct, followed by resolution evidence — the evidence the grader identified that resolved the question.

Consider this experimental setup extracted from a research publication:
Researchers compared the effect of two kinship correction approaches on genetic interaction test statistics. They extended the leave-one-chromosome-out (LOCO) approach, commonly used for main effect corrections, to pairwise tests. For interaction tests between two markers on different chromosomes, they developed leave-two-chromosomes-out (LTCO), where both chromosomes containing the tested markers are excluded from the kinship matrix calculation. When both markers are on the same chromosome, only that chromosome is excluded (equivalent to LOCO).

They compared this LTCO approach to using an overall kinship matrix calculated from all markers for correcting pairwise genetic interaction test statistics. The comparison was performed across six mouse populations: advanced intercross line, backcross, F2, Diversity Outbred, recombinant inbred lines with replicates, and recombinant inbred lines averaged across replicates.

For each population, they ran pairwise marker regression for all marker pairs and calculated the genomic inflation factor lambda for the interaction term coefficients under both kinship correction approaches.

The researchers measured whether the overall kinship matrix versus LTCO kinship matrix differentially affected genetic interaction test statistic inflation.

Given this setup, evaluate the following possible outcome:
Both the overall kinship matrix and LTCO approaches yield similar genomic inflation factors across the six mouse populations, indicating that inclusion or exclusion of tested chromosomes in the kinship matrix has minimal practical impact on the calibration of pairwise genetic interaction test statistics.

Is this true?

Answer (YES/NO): YES